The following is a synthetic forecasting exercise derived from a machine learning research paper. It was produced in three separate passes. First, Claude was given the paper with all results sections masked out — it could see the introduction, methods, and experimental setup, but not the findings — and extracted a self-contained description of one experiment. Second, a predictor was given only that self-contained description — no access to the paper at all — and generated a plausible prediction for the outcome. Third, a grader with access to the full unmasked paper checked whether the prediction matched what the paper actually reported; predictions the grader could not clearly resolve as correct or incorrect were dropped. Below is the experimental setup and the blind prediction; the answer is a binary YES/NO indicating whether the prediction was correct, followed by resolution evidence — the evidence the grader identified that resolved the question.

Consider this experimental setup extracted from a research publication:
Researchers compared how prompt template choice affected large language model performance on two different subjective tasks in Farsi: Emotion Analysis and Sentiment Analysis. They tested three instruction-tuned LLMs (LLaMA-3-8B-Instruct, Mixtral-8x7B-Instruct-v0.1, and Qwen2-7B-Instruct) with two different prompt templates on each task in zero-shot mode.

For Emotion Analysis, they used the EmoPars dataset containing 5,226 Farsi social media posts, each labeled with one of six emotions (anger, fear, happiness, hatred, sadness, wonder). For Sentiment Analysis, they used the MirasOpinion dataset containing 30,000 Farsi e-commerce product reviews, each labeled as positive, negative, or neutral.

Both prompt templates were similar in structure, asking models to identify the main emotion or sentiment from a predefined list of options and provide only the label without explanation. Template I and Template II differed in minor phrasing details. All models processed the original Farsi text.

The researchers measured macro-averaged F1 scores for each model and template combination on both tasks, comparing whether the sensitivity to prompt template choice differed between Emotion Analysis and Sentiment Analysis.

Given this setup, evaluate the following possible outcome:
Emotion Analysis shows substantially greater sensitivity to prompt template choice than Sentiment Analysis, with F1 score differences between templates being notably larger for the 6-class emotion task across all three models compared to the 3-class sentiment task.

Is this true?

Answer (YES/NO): NO